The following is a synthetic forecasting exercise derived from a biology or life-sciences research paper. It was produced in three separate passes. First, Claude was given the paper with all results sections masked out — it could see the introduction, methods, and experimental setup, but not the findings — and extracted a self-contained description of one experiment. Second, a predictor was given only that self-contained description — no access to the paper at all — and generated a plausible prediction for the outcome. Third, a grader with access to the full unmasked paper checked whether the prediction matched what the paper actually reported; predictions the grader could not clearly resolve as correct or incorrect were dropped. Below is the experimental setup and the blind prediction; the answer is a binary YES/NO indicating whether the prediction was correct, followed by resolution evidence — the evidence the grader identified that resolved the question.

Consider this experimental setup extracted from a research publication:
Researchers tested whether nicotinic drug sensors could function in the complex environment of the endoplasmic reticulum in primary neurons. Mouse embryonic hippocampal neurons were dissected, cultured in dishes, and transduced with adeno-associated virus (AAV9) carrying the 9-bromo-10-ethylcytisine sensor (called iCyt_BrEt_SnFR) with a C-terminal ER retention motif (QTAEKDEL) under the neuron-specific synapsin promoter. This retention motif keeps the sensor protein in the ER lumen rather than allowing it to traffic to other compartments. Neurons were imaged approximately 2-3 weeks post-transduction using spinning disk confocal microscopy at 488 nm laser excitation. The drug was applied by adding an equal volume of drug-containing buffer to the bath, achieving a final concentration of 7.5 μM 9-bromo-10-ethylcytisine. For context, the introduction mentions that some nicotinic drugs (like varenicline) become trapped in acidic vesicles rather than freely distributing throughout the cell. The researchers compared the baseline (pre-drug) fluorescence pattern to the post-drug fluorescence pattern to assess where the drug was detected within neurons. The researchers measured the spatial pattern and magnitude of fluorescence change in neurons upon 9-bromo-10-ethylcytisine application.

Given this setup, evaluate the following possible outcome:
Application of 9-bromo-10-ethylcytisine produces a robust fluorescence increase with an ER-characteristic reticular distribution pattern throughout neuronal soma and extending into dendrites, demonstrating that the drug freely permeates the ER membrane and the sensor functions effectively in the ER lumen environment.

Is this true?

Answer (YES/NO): YES